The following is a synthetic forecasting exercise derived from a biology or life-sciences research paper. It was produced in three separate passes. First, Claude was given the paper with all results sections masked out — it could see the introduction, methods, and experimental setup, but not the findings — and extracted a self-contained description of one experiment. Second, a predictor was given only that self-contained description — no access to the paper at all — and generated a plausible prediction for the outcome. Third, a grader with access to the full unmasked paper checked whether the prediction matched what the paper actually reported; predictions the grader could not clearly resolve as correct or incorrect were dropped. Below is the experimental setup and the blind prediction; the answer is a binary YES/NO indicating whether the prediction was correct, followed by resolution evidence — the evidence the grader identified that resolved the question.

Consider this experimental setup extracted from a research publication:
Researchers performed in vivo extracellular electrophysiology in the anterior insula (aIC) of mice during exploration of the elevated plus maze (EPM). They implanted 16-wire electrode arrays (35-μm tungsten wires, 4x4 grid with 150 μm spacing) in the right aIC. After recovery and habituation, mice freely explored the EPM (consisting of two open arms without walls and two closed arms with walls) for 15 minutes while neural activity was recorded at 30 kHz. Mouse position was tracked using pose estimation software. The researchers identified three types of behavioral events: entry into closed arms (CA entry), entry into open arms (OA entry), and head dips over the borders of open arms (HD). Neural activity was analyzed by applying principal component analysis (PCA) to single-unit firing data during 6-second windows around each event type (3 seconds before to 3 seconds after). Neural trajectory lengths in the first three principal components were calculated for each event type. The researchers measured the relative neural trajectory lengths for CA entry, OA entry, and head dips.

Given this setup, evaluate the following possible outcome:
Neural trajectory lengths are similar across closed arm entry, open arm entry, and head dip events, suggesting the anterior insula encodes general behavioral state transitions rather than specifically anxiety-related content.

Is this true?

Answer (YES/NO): NO